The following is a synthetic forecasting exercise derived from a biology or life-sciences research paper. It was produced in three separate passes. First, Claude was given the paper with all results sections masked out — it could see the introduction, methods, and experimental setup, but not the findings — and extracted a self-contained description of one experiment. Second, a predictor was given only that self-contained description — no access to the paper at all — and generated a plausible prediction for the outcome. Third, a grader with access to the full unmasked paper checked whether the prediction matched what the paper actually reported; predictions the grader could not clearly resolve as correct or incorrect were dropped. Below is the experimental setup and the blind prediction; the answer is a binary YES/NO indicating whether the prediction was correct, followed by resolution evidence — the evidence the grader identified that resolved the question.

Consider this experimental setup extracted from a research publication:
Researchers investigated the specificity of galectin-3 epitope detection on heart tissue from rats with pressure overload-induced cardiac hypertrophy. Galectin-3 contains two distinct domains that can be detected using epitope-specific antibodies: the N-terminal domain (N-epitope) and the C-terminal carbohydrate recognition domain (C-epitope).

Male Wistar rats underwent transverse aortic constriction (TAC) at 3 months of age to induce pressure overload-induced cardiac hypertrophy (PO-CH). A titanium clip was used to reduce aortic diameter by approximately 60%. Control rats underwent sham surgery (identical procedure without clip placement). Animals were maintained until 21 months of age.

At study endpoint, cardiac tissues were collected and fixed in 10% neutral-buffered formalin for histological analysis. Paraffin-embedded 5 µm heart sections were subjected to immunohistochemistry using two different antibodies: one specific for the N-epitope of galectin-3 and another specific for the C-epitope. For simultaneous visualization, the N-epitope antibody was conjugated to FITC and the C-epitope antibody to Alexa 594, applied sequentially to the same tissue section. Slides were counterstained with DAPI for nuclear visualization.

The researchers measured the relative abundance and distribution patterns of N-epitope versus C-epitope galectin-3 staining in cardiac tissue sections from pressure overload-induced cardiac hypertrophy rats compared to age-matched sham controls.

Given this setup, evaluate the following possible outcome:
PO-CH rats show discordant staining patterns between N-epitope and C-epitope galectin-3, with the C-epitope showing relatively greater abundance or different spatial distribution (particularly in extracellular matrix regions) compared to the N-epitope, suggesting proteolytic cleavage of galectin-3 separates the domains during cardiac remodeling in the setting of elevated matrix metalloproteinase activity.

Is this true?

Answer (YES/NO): YES